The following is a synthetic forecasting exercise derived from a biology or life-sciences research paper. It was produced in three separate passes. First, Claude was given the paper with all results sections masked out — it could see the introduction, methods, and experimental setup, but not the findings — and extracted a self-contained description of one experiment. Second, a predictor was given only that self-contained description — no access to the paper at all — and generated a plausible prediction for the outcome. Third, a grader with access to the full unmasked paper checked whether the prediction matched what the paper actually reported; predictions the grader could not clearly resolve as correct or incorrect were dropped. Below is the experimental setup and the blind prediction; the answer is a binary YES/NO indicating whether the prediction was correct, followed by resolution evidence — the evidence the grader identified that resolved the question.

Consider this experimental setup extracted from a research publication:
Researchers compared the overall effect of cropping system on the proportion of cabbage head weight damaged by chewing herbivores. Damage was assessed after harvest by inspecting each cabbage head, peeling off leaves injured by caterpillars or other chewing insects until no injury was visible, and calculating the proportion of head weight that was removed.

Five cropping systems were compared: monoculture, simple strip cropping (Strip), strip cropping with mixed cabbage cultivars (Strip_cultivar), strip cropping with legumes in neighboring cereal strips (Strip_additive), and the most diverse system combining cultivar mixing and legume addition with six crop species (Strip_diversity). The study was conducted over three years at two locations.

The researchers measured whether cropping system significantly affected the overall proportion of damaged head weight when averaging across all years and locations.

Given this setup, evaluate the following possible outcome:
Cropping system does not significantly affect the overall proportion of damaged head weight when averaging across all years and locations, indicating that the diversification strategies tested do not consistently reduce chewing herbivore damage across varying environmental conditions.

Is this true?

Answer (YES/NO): YES